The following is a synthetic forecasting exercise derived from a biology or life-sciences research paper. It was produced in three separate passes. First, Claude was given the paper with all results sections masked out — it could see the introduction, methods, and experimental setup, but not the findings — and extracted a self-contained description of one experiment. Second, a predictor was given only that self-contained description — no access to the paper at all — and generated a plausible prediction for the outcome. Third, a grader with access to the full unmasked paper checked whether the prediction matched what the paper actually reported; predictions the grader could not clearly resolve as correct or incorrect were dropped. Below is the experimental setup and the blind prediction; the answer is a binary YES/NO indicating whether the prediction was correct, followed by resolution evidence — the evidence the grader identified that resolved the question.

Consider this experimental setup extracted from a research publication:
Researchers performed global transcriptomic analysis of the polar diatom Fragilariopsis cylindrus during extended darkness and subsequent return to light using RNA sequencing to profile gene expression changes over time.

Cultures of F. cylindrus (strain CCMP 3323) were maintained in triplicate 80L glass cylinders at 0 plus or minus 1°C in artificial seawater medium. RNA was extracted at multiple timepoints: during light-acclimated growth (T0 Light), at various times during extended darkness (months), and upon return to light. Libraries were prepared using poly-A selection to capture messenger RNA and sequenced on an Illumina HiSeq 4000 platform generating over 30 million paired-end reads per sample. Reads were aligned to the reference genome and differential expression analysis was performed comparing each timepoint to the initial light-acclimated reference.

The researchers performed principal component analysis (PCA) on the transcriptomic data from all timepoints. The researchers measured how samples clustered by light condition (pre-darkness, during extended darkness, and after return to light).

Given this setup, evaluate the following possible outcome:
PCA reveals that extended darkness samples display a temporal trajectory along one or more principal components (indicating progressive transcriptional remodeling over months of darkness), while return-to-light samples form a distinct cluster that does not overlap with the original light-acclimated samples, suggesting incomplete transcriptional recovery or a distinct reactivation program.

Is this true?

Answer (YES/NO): NO